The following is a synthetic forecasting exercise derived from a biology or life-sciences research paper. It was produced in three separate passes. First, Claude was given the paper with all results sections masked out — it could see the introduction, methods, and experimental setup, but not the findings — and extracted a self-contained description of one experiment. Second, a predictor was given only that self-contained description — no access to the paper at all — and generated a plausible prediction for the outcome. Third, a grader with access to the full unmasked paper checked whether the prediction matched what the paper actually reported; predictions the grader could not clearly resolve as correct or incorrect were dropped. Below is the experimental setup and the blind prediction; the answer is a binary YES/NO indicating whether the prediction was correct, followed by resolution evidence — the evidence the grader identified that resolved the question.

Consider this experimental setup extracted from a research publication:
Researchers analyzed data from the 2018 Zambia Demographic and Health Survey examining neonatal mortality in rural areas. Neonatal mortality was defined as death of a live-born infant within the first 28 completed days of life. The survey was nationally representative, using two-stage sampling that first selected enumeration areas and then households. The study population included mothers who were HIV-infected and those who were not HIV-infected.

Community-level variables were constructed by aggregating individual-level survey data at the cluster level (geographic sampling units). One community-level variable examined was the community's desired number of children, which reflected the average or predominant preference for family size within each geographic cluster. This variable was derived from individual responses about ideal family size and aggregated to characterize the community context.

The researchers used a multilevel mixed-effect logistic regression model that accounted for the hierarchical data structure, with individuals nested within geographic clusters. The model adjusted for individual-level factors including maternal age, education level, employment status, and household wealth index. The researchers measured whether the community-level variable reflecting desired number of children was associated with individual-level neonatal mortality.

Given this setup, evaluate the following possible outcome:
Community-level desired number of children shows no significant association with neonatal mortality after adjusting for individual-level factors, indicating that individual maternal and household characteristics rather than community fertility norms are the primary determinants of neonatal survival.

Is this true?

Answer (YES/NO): NO